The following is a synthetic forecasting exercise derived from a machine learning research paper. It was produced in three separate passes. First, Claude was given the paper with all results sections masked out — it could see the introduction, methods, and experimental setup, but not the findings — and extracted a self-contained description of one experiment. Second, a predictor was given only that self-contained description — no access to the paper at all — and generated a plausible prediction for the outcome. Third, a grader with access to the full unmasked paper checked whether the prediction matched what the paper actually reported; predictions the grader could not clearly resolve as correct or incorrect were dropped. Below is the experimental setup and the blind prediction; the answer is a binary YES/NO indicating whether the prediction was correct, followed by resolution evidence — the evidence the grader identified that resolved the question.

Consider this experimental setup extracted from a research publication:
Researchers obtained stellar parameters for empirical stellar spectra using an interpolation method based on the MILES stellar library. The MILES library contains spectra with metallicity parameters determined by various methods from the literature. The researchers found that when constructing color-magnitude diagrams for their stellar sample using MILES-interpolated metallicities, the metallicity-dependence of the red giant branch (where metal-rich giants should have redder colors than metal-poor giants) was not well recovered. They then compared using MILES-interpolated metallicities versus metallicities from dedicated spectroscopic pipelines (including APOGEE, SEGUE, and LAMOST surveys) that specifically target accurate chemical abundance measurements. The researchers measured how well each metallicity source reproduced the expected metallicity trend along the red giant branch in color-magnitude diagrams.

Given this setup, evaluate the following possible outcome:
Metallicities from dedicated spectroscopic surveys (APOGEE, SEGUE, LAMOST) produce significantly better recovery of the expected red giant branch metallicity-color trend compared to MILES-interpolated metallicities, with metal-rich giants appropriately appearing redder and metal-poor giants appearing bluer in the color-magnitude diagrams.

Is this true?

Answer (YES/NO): YES